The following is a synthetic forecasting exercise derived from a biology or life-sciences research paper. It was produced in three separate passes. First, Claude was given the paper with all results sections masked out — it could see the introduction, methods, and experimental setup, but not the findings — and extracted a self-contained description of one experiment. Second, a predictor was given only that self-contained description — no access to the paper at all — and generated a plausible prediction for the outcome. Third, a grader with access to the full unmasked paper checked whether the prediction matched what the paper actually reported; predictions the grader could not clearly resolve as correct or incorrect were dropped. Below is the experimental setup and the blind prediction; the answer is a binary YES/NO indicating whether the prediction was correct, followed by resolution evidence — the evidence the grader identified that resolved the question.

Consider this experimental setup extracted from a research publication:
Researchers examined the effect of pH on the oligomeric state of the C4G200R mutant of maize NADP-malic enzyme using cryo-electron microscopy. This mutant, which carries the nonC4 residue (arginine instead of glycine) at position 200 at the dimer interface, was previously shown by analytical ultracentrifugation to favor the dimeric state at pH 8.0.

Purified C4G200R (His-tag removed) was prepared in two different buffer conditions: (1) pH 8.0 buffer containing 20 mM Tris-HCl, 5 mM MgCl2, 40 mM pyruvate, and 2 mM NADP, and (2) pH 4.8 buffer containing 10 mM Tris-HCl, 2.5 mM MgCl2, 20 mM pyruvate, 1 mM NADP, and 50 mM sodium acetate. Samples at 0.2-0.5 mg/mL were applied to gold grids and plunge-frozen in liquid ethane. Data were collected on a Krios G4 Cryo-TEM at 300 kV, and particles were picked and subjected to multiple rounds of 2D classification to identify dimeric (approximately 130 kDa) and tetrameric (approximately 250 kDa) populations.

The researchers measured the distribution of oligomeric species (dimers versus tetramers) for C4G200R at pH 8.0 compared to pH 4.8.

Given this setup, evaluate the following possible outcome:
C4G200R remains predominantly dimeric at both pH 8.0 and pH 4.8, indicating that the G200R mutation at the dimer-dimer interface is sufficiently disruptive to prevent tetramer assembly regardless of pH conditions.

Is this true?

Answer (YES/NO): YES